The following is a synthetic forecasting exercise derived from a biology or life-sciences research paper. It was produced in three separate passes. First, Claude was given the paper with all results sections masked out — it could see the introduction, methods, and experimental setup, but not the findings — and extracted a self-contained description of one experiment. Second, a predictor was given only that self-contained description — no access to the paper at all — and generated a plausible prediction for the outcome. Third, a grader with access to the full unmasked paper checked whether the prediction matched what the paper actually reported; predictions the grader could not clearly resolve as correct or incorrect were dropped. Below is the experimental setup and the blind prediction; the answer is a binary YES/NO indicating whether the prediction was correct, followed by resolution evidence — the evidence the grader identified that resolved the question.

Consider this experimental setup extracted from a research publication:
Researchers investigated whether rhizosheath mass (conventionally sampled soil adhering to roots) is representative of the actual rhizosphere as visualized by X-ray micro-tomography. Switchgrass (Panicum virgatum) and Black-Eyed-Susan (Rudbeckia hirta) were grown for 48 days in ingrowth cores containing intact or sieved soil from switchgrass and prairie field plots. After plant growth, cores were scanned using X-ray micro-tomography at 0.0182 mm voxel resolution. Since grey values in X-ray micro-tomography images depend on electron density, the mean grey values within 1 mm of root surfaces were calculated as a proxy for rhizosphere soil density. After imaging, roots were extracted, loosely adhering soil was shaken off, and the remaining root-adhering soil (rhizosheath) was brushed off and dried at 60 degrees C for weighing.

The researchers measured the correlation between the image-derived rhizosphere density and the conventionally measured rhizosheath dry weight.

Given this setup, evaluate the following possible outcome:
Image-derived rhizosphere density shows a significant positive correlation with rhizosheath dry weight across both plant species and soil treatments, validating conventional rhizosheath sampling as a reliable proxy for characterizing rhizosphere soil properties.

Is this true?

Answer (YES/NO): NO